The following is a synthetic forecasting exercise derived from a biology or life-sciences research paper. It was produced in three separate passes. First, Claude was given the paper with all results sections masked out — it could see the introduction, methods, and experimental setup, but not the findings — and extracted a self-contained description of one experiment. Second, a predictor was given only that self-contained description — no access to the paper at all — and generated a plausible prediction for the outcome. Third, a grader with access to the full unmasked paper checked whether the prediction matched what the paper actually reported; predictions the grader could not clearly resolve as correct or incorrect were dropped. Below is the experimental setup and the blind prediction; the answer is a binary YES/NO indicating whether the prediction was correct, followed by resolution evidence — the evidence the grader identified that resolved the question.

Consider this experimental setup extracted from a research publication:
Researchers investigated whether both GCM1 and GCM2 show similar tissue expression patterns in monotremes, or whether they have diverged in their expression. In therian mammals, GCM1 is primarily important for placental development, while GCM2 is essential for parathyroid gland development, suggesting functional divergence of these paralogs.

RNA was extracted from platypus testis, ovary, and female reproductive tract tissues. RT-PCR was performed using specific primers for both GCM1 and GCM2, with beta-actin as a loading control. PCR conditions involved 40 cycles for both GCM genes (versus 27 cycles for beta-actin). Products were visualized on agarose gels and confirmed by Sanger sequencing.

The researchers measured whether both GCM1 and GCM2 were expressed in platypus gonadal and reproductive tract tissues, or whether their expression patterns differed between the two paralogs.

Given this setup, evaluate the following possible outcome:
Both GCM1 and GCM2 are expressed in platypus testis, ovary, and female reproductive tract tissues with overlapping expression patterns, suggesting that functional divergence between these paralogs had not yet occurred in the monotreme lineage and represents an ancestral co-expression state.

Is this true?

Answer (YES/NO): NO